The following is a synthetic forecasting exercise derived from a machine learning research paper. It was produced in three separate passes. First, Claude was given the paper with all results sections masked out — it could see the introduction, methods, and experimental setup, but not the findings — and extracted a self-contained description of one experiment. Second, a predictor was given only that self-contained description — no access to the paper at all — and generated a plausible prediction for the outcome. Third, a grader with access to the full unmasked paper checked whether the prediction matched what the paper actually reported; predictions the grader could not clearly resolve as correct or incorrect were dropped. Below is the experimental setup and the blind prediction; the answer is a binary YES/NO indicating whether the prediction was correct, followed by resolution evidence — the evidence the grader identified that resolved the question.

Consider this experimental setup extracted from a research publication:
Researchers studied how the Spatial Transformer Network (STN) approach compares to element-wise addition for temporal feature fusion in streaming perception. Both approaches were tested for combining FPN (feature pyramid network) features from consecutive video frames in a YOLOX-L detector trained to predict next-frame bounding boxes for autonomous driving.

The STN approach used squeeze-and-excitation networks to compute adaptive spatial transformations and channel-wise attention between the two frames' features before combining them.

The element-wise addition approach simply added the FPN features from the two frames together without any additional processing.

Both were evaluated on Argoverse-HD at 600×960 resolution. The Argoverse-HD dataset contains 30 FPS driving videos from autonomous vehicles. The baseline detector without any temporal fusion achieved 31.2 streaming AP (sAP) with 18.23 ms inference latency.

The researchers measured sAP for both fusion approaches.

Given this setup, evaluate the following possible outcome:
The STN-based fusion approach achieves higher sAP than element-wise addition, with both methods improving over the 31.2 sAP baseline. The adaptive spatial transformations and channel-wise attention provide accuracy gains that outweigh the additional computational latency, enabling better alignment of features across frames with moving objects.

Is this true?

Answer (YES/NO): NO